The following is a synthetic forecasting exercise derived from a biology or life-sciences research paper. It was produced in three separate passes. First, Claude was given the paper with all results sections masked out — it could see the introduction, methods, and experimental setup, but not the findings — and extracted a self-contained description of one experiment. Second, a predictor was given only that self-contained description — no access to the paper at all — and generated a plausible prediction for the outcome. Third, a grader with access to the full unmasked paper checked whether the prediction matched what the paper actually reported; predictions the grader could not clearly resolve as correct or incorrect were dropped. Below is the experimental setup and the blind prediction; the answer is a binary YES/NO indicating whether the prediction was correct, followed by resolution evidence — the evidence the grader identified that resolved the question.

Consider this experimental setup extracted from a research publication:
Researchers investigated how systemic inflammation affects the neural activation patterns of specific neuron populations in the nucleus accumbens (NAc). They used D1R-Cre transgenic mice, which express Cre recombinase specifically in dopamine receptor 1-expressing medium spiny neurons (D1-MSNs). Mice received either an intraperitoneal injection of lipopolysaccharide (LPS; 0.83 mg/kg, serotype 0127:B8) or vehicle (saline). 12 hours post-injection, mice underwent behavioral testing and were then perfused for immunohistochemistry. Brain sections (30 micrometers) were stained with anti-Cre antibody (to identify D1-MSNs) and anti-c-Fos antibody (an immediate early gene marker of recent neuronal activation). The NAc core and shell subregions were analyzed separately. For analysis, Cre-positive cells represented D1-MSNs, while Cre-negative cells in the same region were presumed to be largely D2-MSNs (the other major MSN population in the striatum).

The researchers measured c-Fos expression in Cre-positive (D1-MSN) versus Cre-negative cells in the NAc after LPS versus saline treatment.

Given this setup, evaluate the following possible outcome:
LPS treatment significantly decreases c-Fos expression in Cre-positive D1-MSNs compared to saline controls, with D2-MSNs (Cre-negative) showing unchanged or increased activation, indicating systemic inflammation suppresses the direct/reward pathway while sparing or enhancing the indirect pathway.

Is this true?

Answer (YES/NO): YES